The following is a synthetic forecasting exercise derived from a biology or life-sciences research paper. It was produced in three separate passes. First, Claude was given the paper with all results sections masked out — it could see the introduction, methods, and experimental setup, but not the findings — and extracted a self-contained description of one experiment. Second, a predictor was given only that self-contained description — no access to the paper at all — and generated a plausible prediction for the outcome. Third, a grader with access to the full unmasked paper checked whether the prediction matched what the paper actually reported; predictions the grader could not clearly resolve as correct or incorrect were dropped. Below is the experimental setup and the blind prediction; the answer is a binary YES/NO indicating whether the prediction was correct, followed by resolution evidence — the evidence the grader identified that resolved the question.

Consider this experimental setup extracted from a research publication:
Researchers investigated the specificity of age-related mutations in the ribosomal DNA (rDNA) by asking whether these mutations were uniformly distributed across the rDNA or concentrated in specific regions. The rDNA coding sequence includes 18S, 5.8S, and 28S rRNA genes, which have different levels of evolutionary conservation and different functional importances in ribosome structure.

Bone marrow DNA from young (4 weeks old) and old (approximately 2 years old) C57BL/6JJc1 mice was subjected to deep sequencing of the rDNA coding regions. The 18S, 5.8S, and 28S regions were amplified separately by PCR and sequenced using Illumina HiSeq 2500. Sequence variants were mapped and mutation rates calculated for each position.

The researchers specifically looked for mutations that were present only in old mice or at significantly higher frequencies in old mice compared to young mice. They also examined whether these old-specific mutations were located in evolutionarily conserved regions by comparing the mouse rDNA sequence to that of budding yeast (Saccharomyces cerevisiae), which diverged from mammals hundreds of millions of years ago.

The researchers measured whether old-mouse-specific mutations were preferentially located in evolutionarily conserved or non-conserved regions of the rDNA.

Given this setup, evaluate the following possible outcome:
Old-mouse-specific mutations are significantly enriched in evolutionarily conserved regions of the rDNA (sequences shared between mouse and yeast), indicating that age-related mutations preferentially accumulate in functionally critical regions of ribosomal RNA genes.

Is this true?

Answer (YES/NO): NO